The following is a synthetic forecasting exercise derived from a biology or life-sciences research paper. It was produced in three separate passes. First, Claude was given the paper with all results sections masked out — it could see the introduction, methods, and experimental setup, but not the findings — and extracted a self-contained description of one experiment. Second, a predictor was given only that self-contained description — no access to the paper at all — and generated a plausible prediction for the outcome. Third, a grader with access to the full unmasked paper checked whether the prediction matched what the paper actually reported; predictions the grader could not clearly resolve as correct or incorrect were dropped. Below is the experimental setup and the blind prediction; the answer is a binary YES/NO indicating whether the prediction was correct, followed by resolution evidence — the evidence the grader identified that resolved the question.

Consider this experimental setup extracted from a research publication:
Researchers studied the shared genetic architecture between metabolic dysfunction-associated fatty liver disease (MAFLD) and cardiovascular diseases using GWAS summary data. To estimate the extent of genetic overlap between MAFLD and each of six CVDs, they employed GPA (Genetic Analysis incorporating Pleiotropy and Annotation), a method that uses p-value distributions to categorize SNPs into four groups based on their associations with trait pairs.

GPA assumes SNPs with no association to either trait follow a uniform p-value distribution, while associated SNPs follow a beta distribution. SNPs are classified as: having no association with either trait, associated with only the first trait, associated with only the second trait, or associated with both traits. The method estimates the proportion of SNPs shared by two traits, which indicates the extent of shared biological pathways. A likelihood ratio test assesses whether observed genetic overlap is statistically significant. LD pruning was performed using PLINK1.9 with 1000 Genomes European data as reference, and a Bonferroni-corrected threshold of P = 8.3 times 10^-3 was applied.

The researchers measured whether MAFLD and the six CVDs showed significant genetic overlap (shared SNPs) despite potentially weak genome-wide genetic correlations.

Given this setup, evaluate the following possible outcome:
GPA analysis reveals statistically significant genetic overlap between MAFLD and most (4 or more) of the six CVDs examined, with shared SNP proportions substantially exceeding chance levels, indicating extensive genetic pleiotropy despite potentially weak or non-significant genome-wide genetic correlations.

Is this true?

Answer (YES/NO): YES